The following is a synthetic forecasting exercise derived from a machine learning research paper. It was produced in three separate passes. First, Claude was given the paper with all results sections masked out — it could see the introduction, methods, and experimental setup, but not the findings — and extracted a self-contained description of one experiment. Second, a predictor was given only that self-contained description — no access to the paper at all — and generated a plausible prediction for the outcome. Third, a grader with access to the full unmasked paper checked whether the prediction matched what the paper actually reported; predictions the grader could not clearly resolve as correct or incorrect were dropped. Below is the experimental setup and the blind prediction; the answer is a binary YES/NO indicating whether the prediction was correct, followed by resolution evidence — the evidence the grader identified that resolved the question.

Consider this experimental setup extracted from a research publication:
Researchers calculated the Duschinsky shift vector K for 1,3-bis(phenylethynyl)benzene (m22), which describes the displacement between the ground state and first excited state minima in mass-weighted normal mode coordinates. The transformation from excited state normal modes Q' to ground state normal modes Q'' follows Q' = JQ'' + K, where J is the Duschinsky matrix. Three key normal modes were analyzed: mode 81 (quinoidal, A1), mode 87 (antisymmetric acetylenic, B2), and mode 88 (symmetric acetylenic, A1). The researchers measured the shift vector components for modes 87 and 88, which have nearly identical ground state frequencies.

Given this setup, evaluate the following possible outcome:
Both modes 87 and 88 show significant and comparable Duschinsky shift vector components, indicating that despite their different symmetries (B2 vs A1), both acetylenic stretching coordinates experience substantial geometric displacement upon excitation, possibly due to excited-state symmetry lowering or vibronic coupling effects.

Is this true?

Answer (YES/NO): YES